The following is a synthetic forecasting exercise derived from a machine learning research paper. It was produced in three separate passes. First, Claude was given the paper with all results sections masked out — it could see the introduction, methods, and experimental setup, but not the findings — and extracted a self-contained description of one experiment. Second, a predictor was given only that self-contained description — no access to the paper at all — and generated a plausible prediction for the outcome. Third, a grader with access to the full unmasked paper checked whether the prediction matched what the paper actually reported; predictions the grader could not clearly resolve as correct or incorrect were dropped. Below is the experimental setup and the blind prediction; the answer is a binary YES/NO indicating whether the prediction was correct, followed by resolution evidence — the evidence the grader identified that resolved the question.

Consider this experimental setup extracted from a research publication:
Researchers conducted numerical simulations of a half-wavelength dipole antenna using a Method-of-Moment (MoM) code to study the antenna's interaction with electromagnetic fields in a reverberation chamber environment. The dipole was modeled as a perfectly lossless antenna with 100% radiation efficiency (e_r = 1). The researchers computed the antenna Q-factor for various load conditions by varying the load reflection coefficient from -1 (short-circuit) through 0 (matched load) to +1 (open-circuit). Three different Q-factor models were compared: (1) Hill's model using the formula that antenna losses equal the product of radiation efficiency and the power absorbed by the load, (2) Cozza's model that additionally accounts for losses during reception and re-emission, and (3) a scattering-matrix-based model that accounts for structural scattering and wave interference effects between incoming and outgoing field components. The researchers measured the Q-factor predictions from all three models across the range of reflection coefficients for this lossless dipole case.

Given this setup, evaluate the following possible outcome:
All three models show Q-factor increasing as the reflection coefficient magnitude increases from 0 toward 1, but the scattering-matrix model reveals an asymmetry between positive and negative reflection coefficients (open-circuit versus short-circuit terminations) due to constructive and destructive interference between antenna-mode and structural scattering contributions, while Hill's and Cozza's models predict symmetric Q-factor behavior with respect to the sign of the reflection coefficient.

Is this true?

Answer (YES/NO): NO